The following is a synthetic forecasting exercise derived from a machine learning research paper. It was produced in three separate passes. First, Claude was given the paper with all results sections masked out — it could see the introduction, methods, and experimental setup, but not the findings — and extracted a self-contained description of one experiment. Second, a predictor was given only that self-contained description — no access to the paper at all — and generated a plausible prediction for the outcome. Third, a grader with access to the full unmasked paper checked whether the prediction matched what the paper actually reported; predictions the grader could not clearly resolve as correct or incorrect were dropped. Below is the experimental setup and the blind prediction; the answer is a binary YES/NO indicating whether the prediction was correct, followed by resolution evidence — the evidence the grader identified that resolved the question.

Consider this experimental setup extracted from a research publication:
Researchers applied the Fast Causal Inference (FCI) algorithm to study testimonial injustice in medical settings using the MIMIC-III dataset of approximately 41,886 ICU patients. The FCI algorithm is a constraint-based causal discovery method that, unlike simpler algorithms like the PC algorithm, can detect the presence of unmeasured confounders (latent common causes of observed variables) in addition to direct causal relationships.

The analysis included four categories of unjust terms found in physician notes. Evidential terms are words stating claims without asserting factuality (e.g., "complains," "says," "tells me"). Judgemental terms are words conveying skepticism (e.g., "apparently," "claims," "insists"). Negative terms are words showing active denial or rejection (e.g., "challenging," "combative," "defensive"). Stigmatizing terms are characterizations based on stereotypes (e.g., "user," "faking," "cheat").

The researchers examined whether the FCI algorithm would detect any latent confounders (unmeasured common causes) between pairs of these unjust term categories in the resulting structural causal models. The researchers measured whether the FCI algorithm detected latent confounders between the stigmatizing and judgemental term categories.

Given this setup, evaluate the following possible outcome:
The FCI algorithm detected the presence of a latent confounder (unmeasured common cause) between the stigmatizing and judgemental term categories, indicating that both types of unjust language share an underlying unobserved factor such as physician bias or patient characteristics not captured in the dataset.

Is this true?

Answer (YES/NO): YES